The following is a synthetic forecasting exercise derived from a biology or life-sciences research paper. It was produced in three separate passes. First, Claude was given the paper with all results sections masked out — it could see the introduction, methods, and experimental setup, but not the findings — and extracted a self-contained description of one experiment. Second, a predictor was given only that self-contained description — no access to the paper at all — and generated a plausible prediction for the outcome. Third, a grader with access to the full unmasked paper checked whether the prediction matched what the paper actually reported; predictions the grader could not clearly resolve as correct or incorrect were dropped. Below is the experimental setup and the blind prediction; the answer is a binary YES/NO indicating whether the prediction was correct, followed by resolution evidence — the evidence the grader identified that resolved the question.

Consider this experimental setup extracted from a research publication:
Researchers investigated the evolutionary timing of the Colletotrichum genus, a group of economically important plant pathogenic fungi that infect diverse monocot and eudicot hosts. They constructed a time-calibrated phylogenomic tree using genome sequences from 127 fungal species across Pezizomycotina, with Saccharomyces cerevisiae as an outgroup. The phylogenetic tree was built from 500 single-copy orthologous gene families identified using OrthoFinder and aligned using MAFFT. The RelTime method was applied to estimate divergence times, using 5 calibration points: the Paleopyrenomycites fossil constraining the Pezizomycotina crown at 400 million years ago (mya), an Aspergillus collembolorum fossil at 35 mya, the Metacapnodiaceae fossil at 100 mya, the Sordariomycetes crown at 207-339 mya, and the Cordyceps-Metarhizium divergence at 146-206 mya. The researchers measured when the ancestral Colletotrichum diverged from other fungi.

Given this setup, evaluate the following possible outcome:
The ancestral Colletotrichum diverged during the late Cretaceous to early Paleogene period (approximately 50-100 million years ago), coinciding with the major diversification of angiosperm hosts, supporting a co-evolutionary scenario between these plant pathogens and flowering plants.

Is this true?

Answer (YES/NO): YES